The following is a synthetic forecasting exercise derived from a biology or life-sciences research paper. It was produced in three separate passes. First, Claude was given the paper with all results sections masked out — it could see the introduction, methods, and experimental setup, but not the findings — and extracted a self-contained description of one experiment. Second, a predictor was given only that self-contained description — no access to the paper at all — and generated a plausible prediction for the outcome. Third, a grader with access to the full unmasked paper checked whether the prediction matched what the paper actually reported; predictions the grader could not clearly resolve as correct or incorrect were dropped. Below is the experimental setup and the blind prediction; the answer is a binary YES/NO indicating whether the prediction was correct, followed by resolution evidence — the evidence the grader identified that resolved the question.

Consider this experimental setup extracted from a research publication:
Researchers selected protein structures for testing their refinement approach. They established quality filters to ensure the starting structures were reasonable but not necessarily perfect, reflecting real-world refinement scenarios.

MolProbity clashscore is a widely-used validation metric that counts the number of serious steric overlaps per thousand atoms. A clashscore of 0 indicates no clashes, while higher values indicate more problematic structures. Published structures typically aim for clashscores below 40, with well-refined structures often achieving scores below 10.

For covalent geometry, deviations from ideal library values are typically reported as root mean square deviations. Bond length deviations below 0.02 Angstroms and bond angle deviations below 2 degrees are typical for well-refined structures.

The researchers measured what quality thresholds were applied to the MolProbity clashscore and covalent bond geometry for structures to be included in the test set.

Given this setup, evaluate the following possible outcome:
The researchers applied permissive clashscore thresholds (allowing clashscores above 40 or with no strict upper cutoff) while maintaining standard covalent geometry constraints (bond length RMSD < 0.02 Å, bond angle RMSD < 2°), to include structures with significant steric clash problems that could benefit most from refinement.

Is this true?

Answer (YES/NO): NO